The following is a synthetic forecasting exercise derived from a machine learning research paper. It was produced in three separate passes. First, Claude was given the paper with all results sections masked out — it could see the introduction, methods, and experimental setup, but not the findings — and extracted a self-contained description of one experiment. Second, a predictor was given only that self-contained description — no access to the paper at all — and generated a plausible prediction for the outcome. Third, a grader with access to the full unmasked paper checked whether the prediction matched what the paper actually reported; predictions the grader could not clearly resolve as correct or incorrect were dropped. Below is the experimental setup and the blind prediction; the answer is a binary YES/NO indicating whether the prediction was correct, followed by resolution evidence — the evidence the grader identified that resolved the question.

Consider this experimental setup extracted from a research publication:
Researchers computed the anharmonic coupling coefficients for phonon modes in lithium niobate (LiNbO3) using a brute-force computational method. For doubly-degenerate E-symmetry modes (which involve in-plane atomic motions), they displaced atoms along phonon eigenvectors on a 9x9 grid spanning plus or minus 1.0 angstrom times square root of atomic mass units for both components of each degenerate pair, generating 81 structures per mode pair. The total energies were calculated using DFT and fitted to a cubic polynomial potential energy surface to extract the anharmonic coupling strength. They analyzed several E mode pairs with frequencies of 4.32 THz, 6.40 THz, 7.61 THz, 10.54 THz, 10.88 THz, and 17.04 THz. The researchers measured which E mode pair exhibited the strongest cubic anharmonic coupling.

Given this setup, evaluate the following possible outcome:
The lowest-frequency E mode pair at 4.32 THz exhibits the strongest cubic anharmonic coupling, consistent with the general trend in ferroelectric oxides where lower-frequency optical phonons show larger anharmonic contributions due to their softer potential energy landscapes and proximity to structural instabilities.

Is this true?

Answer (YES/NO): NO